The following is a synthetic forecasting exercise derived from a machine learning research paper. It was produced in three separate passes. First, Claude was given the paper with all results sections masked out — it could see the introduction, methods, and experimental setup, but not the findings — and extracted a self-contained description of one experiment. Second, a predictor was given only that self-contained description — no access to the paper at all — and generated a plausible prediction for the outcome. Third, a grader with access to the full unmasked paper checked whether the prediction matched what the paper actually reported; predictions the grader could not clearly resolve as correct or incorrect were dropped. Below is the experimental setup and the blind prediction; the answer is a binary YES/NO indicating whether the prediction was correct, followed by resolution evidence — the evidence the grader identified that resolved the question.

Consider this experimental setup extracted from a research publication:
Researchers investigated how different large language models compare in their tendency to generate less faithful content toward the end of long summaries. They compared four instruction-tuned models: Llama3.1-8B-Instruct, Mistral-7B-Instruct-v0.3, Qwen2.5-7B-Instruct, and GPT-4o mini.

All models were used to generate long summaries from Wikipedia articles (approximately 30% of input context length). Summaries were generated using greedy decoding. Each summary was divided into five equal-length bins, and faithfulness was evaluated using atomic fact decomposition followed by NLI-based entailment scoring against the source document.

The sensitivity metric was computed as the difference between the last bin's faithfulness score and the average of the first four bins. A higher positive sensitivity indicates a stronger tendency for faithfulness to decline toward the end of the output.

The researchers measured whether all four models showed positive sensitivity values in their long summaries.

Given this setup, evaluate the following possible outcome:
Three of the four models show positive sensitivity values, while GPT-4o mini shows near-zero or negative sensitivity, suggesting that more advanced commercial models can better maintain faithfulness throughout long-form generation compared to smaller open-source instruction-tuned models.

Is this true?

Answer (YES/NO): NO